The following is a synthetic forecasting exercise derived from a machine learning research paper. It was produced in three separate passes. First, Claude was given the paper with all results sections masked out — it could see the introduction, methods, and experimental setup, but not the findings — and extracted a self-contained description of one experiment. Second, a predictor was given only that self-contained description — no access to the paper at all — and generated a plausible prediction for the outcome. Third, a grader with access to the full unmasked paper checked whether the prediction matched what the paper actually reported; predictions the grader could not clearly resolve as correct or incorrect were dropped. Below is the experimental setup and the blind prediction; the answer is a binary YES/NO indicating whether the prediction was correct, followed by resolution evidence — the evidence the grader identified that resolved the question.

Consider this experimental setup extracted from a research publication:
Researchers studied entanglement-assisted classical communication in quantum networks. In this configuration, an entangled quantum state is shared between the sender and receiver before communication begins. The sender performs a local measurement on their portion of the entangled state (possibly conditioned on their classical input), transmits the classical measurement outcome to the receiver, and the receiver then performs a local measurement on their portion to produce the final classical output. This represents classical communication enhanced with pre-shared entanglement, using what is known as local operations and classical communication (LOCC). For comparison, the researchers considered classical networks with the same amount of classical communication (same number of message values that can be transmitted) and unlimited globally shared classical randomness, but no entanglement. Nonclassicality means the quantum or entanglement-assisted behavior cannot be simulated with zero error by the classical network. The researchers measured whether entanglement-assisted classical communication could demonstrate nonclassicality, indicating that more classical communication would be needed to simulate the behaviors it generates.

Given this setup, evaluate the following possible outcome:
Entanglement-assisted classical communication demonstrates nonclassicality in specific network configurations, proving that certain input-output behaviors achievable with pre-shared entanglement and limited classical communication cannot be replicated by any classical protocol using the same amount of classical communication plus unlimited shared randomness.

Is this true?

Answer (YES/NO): YES